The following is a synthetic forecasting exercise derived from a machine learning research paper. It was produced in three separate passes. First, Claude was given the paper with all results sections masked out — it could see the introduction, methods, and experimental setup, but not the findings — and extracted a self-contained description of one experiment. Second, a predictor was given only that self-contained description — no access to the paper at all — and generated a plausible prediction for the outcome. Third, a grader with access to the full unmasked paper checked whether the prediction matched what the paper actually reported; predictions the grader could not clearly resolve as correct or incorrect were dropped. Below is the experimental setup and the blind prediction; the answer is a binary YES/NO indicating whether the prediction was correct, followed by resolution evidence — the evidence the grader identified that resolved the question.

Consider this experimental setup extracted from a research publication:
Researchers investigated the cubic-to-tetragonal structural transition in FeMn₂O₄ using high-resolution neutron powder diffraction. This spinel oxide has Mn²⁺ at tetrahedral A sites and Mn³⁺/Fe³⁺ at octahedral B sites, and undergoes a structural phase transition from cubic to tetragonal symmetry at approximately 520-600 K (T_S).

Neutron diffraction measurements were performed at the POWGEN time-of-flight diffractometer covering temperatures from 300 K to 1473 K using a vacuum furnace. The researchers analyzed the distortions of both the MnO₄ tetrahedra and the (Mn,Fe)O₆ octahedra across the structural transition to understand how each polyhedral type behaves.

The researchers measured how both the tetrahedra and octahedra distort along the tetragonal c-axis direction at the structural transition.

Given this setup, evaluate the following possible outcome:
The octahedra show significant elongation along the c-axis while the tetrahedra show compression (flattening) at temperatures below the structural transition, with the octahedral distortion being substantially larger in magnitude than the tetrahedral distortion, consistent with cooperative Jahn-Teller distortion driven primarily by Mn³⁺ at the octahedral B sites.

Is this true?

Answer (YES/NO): NO